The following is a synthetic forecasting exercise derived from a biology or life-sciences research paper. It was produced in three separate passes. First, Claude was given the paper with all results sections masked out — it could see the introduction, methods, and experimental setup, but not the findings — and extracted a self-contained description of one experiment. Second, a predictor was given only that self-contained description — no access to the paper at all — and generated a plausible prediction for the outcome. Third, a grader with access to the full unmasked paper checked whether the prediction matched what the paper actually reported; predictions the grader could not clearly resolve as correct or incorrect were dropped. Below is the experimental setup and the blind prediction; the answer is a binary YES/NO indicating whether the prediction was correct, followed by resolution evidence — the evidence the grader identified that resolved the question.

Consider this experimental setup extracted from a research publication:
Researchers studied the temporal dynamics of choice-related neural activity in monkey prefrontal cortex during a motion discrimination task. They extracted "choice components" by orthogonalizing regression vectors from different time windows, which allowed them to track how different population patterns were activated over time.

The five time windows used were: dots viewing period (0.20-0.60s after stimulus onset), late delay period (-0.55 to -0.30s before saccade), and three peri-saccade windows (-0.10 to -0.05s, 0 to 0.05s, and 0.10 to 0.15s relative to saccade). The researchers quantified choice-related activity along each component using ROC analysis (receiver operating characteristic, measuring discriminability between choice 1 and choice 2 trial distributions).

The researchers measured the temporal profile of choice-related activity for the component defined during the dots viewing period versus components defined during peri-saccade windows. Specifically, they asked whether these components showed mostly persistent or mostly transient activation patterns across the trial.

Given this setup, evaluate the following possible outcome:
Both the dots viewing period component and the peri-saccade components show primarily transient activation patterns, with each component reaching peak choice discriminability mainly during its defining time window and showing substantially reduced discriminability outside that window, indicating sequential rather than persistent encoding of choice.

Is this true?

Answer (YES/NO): NO